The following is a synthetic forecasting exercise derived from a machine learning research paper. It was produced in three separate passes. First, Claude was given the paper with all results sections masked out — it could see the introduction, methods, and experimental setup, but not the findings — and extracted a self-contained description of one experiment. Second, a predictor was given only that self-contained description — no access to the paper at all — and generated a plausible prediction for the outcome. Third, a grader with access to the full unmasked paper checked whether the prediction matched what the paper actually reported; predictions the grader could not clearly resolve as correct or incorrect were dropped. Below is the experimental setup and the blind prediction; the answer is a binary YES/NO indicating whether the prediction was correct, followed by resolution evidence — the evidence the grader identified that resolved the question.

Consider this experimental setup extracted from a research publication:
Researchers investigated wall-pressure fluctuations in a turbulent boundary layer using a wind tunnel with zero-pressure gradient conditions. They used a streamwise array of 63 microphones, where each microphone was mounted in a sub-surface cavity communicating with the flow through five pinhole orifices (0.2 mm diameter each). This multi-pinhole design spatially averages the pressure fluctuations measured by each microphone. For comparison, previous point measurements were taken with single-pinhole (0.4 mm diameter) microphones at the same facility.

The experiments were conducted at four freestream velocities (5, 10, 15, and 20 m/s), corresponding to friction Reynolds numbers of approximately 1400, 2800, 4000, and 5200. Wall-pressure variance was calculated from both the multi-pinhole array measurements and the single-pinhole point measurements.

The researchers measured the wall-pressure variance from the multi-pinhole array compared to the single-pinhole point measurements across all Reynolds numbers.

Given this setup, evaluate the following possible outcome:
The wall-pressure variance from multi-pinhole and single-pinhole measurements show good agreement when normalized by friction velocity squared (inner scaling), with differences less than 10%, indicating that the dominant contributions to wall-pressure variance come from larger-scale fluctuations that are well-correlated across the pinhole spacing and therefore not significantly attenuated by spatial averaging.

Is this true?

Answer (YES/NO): NO